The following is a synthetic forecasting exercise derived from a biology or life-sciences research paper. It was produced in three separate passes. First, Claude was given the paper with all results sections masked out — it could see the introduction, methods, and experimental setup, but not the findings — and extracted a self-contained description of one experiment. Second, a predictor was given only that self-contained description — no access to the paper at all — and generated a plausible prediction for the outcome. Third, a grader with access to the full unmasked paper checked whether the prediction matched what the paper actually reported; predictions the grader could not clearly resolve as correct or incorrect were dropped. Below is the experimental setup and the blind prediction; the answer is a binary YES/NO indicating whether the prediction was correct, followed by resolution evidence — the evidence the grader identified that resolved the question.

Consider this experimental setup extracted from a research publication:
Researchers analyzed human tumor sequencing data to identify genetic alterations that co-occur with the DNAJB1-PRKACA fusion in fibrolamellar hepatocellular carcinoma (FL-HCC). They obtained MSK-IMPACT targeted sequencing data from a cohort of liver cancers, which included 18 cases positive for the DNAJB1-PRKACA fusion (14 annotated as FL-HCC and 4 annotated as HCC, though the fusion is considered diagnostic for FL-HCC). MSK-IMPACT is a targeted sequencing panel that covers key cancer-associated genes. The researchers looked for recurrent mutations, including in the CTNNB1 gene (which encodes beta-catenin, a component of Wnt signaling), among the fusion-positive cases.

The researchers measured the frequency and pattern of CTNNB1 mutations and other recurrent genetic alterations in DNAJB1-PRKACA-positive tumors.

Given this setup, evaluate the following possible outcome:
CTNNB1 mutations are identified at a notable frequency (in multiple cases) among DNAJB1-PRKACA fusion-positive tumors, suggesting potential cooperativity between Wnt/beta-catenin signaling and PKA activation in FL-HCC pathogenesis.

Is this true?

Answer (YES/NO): YES